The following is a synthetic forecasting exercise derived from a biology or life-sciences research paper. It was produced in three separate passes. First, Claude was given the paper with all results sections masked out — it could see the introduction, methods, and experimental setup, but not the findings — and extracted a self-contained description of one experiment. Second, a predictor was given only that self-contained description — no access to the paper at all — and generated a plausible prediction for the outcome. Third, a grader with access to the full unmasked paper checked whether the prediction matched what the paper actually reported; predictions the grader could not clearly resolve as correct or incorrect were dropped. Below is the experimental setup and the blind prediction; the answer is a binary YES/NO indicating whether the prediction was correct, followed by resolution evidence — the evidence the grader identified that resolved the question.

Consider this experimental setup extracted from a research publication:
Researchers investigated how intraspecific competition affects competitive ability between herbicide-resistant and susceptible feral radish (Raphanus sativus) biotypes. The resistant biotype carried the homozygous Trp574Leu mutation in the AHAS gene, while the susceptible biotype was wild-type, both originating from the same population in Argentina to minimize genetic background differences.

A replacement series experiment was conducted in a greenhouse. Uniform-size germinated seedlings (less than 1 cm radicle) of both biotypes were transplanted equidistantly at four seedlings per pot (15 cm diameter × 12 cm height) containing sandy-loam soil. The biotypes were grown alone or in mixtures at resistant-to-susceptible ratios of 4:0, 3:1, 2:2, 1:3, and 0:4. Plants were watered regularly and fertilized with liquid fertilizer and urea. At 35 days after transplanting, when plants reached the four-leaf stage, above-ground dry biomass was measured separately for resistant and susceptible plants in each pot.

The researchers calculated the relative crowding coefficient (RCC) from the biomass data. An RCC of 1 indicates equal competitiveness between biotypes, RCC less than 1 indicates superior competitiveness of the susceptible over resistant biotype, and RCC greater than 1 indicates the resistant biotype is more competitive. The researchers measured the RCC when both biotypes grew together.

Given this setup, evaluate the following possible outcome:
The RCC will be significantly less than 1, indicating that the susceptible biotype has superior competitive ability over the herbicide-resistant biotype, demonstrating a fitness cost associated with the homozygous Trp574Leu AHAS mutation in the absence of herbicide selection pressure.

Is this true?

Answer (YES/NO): NO